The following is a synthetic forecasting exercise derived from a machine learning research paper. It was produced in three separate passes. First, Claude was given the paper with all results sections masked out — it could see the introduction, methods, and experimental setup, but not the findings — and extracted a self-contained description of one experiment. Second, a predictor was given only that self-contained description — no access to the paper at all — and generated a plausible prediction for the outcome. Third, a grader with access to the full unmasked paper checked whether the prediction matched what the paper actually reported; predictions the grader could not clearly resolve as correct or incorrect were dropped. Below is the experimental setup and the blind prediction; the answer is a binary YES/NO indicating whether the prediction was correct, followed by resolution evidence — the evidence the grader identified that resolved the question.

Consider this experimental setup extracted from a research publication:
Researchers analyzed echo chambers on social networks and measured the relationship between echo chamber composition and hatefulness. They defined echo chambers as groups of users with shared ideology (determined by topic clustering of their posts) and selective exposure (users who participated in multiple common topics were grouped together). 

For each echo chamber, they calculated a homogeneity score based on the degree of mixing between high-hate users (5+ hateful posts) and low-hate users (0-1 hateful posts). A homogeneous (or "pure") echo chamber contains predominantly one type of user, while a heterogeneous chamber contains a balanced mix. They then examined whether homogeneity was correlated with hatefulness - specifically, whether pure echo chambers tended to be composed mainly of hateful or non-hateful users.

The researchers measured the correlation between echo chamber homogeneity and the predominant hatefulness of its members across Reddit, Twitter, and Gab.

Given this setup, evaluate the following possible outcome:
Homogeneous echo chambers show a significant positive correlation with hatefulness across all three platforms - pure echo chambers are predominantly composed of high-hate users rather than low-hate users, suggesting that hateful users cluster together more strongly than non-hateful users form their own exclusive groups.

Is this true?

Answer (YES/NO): YES